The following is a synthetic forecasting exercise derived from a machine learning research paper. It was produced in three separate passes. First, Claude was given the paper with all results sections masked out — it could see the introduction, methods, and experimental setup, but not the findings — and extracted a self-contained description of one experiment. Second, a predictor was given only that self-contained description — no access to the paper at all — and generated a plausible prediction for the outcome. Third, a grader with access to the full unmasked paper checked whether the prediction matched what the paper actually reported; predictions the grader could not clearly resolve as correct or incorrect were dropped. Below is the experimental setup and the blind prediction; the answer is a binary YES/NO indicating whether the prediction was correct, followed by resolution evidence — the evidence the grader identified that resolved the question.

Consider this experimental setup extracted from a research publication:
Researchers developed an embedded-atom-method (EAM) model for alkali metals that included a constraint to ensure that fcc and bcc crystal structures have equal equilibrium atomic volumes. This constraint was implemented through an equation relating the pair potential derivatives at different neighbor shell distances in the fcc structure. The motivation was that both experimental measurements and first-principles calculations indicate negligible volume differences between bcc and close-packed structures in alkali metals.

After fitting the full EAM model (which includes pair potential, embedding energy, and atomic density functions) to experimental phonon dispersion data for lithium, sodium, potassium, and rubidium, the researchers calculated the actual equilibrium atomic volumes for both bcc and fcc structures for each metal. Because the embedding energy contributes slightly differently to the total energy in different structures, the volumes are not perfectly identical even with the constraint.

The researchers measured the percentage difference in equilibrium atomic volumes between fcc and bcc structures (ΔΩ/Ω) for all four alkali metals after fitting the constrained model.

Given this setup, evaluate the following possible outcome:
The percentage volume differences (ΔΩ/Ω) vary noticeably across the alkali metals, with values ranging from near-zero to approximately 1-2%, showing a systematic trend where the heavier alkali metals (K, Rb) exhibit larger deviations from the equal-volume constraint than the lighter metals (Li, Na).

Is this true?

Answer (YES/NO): NO